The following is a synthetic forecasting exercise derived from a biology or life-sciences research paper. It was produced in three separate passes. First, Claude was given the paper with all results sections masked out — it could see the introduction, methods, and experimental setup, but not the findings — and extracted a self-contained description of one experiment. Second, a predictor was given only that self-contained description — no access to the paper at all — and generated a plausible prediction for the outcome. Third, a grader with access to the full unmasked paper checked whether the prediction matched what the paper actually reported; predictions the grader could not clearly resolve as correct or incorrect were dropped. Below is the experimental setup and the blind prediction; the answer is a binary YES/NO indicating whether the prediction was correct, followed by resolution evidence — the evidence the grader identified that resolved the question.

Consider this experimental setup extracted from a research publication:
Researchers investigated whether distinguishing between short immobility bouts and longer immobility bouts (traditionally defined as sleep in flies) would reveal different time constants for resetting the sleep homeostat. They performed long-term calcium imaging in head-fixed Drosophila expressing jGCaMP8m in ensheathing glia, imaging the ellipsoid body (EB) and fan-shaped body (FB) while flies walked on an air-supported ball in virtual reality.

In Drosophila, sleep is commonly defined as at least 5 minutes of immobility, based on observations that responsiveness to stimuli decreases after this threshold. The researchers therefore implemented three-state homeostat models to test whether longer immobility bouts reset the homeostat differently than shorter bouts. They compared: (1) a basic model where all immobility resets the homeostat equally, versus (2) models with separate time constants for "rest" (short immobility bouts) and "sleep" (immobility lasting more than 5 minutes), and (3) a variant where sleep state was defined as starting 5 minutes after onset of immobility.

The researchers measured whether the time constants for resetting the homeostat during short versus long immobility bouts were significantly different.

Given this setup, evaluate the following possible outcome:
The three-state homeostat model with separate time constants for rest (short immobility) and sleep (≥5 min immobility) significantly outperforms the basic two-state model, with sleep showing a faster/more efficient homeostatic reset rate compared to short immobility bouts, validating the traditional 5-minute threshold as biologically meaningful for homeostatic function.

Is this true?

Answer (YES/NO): NO